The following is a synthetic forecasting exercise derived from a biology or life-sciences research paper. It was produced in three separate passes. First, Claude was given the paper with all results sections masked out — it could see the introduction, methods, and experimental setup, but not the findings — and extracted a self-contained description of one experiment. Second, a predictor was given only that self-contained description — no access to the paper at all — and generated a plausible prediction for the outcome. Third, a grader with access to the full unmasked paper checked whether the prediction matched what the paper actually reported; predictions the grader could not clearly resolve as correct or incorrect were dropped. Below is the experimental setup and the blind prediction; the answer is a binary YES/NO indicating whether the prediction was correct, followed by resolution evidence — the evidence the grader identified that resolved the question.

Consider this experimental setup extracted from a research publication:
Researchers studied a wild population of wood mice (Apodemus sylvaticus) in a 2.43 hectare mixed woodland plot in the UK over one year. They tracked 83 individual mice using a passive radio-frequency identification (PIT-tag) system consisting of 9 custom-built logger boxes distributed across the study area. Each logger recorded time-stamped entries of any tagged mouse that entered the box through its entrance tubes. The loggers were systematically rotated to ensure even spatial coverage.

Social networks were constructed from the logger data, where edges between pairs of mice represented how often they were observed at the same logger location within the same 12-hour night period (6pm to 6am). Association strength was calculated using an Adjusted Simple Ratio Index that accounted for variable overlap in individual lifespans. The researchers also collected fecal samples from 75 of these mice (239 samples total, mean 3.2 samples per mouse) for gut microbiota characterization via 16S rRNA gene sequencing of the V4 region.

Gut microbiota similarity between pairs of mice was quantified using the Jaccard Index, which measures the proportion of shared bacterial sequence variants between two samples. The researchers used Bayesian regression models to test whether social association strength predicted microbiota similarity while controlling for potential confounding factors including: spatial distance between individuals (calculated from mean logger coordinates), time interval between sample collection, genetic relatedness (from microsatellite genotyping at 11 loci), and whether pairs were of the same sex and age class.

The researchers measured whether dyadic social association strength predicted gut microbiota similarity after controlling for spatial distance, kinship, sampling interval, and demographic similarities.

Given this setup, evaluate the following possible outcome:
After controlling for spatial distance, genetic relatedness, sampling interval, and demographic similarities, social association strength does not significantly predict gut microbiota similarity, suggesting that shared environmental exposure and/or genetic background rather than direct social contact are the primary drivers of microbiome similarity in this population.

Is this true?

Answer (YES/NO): NO